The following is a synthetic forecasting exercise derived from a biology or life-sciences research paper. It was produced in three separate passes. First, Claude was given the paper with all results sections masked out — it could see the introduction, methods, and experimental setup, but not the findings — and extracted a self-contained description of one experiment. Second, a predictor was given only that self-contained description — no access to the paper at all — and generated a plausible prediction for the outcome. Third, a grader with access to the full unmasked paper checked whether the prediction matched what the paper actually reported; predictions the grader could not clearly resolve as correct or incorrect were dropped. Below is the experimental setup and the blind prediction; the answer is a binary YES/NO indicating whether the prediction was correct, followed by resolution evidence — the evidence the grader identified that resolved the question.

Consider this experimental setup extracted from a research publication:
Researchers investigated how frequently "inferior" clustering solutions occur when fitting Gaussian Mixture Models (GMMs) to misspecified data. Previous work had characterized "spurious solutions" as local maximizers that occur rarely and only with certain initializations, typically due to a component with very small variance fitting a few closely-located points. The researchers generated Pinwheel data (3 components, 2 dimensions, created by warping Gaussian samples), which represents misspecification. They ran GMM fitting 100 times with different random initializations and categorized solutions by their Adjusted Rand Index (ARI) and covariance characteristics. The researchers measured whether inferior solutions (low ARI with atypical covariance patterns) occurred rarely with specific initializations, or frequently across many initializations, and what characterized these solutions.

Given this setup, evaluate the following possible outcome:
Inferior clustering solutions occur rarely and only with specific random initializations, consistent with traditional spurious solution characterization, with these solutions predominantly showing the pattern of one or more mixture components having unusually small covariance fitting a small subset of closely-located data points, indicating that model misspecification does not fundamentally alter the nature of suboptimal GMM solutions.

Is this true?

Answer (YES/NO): NO